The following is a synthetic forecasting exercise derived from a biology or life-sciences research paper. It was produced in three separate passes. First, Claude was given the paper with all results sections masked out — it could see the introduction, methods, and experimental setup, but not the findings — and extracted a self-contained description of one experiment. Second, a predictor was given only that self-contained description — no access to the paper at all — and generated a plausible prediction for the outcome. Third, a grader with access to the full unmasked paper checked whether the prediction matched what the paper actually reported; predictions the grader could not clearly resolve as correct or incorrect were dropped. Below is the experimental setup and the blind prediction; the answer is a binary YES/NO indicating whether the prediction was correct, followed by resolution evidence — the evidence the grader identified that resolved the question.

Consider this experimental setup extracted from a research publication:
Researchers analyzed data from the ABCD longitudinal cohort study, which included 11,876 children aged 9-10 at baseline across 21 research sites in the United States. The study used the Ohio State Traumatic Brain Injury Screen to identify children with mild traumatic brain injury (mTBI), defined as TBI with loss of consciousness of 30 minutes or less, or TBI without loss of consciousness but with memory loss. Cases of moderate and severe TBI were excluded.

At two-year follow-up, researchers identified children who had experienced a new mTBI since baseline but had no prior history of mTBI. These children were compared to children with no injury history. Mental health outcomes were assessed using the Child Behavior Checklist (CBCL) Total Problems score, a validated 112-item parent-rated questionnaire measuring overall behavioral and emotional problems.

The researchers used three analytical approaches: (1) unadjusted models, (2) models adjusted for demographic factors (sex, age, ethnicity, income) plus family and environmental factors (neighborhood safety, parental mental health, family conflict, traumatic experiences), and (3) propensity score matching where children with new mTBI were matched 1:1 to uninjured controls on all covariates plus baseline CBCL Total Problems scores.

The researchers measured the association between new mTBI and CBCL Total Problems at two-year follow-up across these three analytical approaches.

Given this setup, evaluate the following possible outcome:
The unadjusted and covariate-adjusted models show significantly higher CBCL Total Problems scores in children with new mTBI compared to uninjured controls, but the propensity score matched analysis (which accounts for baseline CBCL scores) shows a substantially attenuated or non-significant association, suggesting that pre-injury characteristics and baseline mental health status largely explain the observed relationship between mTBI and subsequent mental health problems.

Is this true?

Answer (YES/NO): YES